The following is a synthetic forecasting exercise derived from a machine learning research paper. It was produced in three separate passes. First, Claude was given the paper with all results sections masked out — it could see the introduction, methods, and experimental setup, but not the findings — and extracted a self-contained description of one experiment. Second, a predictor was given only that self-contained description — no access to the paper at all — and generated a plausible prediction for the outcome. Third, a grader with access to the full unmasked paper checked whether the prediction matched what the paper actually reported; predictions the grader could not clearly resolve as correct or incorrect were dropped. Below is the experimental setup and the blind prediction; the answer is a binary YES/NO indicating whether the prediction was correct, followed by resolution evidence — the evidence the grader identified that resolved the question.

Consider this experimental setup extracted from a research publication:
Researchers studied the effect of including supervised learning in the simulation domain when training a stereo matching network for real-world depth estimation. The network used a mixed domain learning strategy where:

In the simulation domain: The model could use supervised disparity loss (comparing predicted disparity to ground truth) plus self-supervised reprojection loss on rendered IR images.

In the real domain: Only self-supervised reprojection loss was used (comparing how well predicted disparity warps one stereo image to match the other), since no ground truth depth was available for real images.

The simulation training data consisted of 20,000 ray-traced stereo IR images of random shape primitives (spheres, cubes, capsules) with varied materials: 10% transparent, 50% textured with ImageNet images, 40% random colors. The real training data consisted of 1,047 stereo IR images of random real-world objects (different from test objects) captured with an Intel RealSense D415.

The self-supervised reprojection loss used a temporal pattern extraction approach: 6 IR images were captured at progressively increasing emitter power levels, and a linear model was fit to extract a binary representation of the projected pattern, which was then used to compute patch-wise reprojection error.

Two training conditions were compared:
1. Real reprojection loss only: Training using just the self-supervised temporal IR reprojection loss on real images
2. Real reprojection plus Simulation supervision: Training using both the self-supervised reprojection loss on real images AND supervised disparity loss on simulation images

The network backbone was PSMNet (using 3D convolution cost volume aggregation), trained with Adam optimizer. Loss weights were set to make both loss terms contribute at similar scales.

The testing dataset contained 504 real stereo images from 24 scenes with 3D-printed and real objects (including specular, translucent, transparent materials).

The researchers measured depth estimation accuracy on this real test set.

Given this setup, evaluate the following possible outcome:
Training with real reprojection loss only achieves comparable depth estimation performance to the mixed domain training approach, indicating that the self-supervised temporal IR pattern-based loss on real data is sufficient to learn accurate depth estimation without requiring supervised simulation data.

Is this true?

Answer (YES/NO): NO